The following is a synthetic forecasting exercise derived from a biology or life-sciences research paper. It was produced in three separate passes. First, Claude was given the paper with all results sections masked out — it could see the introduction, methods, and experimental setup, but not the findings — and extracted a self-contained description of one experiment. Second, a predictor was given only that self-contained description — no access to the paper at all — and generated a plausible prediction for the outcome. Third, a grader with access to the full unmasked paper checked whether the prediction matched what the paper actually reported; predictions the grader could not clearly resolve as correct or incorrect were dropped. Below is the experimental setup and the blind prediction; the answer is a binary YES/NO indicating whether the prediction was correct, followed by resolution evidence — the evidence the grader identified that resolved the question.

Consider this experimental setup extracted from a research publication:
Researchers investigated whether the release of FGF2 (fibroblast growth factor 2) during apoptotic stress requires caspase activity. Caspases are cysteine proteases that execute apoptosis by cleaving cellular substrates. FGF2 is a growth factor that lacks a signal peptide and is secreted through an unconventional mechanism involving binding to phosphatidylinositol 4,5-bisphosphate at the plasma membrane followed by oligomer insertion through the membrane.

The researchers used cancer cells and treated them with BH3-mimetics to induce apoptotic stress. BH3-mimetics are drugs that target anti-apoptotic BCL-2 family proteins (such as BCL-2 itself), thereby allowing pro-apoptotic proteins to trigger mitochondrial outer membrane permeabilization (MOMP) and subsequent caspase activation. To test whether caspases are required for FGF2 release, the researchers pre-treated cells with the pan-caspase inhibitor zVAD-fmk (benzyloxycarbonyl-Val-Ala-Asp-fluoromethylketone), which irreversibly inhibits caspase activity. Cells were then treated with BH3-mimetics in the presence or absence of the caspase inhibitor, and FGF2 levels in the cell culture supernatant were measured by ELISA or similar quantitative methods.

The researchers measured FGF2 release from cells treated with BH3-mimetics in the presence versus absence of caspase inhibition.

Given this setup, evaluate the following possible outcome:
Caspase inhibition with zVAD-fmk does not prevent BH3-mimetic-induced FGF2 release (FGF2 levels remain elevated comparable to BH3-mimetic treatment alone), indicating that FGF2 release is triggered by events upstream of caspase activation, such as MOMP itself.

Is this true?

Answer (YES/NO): NO